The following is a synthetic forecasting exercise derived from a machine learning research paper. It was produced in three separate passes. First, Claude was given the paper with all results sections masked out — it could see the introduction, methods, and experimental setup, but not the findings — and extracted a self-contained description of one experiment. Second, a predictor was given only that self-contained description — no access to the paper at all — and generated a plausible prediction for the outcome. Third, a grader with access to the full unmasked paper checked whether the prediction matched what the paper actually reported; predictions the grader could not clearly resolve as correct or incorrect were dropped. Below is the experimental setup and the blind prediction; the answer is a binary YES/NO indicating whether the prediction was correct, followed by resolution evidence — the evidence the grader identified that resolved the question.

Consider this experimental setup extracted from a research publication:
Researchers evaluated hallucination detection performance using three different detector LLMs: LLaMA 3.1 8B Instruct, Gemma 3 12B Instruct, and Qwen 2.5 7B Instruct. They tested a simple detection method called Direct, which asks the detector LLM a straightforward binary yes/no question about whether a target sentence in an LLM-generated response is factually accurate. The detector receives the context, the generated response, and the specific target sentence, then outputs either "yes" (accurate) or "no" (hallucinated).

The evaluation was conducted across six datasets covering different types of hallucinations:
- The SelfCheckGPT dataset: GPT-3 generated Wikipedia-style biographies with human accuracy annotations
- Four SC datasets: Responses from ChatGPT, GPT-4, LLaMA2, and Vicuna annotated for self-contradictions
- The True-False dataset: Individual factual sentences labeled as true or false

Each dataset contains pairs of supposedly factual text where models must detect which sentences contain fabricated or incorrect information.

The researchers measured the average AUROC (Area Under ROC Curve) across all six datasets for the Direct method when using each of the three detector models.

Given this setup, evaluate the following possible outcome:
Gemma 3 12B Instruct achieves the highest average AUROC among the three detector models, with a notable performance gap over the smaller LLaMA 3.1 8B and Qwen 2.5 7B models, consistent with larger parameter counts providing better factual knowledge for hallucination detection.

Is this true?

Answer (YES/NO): NO